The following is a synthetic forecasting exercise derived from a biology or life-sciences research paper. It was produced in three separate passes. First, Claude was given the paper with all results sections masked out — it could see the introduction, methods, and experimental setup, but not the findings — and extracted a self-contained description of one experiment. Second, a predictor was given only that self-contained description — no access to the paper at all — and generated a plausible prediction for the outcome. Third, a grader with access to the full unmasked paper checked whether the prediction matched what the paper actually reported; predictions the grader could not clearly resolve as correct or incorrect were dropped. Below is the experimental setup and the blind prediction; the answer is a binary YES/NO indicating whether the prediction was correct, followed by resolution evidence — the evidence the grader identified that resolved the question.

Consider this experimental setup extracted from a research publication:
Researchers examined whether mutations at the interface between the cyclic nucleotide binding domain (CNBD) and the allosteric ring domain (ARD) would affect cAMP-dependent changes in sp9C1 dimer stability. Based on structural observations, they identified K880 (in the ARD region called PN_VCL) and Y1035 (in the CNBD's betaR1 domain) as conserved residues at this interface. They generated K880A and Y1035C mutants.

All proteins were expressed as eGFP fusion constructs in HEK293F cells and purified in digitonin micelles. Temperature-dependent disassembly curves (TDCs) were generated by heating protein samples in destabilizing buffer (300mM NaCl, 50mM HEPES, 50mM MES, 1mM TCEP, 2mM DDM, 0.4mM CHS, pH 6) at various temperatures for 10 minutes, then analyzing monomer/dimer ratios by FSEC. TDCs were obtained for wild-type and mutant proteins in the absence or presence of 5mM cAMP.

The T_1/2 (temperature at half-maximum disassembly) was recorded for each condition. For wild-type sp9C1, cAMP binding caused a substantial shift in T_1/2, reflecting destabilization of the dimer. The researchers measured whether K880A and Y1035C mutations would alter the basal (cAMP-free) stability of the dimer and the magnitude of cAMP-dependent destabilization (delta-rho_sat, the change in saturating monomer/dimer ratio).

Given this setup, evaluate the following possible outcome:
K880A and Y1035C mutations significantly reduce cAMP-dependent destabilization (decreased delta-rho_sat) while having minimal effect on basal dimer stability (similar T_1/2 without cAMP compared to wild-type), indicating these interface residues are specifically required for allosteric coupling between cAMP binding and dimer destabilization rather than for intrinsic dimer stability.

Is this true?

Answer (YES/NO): NO